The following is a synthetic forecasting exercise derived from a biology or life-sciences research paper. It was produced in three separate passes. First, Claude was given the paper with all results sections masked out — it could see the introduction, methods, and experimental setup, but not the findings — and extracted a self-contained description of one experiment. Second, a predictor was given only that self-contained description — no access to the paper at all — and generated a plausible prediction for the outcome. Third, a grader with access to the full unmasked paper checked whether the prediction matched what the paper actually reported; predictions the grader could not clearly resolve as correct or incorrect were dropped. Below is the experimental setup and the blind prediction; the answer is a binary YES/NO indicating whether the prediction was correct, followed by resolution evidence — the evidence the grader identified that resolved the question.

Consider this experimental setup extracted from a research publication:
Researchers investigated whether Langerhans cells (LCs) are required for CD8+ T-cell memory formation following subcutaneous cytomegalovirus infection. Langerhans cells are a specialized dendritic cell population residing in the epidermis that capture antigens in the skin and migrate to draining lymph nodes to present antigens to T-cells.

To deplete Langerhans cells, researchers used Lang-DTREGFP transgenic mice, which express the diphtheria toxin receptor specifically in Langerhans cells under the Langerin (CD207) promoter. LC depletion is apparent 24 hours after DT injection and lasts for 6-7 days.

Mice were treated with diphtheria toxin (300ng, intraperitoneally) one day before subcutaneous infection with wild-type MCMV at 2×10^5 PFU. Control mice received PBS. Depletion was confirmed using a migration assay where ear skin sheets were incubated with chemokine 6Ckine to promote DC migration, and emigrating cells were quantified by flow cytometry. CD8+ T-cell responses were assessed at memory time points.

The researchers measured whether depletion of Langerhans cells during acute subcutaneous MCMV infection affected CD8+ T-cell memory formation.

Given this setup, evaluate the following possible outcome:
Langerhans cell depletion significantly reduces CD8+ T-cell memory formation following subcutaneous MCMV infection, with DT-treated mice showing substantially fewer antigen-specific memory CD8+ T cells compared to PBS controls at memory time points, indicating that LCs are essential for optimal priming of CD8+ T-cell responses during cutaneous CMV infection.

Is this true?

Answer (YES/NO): NO